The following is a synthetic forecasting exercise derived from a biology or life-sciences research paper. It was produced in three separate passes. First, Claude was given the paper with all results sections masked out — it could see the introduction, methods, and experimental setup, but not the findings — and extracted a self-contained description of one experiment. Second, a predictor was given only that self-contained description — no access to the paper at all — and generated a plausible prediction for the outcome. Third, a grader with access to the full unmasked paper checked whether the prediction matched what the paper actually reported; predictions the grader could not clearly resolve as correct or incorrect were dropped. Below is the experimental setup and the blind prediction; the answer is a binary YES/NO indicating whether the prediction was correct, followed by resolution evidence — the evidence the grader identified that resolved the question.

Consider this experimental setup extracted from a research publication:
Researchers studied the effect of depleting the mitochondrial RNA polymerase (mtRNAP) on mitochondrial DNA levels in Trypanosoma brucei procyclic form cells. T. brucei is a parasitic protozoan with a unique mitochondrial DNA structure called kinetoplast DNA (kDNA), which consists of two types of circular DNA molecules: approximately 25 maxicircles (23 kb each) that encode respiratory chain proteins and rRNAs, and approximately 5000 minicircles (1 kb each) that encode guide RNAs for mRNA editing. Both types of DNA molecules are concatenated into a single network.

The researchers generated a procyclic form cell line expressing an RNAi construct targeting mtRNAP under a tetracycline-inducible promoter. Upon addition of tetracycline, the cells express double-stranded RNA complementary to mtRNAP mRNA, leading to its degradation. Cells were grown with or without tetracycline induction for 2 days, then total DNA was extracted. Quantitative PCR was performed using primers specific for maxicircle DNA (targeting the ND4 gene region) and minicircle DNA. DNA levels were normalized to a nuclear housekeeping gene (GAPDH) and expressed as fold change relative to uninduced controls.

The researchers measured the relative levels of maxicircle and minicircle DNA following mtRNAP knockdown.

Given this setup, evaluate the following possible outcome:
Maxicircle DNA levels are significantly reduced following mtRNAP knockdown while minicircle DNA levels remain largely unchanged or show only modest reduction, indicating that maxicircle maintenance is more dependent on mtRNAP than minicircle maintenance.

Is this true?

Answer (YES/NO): YES